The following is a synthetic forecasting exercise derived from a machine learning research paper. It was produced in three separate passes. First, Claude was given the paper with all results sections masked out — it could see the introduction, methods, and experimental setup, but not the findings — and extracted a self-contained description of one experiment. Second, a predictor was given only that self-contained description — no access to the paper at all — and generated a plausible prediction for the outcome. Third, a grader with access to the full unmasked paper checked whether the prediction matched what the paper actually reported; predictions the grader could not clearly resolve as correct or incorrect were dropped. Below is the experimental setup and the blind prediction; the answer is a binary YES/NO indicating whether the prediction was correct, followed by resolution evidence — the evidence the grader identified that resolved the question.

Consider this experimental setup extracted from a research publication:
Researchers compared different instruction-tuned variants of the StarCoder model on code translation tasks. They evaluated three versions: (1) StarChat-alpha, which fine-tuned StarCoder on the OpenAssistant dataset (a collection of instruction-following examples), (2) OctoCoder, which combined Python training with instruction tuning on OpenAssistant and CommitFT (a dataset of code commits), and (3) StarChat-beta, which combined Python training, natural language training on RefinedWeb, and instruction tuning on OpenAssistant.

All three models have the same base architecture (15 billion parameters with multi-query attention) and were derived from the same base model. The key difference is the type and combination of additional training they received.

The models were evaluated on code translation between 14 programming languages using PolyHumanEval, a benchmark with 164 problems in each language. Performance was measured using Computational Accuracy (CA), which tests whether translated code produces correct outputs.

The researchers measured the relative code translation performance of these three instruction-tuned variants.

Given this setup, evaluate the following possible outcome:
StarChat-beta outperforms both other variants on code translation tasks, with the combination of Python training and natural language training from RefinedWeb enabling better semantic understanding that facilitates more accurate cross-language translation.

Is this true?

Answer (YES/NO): NO